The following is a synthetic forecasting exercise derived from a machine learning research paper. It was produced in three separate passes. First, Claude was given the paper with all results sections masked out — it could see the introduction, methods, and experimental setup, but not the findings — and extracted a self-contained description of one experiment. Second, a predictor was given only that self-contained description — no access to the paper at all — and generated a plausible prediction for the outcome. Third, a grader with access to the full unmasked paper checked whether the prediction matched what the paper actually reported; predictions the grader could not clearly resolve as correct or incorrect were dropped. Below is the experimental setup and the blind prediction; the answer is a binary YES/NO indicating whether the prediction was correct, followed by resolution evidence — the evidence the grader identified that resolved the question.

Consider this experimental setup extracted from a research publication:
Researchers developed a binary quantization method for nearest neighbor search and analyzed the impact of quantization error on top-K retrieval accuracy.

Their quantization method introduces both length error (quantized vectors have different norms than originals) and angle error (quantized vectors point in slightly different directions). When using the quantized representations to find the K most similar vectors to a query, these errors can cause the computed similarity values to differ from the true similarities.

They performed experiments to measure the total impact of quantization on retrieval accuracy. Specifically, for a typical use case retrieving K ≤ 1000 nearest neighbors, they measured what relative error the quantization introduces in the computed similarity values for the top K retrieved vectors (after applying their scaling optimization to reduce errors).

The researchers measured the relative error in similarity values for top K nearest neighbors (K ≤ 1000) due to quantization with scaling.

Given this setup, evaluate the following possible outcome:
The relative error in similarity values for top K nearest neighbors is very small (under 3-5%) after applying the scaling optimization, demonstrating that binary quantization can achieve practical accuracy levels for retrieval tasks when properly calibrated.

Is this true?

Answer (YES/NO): NO